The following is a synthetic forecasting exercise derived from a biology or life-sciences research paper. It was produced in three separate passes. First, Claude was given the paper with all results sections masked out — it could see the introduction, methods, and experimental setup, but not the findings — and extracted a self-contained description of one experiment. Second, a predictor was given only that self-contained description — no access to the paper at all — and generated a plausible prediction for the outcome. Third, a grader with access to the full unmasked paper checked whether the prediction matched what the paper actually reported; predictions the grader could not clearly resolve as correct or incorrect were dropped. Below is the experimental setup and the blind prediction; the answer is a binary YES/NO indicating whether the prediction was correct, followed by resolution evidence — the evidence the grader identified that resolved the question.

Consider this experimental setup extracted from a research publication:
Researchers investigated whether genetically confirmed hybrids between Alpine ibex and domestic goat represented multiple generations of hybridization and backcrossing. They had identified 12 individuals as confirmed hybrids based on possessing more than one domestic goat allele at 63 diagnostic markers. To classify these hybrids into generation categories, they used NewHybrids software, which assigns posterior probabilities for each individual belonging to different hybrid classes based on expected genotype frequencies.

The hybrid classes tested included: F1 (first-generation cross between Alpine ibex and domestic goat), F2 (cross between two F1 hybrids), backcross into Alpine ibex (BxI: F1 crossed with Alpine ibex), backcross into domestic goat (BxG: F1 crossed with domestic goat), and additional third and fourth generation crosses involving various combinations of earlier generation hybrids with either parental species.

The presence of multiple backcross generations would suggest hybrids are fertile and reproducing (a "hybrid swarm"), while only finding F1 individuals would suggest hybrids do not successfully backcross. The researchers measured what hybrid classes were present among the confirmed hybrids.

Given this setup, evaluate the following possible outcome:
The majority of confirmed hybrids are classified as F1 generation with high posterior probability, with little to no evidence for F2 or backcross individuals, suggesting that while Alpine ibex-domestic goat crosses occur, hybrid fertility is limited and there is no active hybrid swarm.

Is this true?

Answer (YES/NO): NO